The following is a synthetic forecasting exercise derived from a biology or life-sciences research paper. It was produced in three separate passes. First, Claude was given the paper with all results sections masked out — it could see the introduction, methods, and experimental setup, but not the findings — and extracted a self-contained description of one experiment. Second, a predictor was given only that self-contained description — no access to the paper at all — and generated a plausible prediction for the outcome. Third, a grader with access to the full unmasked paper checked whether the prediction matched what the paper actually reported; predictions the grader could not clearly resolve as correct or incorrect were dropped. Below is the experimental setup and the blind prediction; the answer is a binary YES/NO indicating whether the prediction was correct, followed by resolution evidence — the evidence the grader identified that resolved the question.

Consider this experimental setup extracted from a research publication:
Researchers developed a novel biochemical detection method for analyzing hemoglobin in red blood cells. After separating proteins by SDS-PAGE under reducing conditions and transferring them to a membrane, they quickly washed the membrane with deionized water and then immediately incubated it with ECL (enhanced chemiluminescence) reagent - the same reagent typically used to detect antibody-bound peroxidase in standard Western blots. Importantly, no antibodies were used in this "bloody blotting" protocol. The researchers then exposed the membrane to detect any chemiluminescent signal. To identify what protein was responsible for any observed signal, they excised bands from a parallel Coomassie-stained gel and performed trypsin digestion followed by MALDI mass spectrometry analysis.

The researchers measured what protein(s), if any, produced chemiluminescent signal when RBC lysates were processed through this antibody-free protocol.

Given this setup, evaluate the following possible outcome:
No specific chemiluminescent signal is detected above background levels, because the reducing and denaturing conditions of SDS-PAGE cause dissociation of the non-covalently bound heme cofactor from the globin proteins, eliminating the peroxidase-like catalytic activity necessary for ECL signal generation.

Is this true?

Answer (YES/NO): NO